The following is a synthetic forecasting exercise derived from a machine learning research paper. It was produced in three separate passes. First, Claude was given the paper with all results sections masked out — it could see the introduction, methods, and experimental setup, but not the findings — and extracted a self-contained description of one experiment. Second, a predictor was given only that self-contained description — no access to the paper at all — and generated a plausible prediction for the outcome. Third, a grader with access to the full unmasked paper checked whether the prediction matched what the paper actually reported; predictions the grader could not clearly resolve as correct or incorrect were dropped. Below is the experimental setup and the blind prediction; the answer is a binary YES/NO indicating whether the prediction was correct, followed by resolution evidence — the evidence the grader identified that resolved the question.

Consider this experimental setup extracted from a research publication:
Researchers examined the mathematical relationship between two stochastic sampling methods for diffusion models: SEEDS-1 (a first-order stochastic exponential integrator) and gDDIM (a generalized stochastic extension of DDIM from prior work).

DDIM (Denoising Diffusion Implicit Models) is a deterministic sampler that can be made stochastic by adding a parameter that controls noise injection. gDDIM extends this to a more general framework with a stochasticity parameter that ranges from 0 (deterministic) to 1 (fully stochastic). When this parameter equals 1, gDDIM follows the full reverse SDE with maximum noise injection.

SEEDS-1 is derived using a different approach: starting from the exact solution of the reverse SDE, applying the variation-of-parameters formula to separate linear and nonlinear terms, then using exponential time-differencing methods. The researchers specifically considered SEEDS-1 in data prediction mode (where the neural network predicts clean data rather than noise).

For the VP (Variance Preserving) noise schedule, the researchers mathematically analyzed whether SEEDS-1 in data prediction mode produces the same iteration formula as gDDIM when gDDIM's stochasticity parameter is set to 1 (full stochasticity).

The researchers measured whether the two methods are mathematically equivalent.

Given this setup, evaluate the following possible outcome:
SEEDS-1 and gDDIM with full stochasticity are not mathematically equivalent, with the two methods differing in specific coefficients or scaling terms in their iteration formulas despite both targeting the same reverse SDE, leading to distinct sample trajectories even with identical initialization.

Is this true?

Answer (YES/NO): NO